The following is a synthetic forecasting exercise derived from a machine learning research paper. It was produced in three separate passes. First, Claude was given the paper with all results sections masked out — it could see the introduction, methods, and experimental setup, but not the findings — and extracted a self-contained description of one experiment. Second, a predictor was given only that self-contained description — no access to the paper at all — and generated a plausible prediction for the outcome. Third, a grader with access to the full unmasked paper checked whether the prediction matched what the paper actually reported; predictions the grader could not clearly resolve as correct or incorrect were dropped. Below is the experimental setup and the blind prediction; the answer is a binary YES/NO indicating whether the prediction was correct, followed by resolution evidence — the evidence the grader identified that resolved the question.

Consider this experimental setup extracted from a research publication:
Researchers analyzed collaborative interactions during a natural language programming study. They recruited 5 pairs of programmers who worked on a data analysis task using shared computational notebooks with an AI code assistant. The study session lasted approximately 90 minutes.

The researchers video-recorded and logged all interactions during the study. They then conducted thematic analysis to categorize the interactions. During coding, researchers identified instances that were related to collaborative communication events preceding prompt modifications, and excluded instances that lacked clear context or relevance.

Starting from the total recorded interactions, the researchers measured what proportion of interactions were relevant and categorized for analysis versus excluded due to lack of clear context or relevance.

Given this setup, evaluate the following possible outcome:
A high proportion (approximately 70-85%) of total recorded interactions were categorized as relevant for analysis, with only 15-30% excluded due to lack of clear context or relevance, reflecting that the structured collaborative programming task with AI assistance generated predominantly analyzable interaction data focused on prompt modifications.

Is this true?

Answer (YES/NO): NO